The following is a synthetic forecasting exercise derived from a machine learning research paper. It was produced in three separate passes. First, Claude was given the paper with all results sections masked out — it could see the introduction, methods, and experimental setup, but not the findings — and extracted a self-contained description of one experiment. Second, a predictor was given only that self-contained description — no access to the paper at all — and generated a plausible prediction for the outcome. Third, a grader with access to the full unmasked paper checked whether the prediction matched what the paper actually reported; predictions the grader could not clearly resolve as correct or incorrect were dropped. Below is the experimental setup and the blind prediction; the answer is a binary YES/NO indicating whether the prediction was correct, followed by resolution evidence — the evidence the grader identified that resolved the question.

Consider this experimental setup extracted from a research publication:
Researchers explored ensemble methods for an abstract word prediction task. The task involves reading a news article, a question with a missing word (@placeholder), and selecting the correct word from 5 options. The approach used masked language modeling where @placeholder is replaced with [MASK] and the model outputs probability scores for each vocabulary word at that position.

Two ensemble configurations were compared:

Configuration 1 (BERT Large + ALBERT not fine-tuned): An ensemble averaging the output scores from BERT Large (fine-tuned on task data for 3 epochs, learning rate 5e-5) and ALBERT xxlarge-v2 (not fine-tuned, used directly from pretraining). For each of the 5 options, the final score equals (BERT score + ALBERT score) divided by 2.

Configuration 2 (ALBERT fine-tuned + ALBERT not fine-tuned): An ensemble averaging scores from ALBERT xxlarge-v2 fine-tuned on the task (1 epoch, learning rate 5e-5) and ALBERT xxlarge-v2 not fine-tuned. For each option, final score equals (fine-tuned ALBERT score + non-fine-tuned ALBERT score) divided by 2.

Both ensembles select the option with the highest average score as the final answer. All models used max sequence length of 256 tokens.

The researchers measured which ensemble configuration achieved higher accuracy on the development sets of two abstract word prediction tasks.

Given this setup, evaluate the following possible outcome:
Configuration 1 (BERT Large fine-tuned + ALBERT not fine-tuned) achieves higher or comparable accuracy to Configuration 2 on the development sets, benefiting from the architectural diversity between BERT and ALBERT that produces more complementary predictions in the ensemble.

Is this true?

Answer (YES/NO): NO